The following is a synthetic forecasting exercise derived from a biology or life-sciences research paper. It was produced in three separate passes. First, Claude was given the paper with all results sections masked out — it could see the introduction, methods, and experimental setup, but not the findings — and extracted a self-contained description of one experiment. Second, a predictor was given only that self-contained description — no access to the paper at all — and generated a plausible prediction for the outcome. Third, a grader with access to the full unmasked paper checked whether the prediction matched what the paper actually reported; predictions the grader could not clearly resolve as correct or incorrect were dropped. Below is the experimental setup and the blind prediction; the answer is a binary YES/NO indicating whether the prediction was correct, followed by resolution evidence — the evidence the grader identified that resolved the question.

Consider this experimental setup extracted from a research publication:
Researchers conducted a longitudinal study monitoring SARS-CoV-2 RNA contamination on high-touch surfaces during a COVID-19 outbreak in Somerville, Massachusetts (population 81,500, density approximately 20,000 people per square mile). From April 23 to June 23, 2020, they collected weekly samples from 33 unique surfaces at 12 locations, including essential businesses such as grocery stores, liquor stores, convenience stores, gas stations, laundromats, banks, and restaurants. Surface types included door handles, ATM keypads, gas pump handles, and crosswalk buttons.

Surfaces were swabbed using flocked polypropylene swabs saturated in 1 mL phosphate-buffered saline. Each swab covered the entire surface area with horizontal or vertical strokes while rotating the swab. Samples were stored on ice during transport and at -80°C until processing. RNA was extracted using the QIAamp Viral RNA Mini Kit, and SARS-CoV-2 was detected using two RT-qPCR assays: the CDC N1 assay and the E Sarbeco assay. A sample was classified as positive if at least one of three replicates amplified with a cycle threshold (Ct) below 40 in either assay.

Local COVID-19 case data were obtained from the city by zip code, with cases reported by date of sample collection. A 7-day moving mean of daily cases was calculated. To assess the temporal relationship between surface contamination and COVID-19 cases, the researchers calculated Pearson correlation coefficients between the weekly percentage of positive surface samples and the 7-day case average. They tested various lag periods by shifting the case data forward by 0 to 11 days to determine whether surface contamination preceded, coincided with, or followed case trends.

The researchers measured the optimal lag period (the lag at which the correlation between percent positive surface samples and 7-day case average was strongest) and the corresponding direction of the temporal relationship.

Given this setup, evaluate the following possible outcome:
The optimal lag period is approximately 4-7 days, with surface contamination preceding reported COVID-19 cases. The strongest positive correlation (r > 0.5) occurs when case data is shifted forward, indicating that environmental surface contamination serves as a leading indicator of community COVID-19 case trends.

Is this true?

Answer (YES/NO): YES